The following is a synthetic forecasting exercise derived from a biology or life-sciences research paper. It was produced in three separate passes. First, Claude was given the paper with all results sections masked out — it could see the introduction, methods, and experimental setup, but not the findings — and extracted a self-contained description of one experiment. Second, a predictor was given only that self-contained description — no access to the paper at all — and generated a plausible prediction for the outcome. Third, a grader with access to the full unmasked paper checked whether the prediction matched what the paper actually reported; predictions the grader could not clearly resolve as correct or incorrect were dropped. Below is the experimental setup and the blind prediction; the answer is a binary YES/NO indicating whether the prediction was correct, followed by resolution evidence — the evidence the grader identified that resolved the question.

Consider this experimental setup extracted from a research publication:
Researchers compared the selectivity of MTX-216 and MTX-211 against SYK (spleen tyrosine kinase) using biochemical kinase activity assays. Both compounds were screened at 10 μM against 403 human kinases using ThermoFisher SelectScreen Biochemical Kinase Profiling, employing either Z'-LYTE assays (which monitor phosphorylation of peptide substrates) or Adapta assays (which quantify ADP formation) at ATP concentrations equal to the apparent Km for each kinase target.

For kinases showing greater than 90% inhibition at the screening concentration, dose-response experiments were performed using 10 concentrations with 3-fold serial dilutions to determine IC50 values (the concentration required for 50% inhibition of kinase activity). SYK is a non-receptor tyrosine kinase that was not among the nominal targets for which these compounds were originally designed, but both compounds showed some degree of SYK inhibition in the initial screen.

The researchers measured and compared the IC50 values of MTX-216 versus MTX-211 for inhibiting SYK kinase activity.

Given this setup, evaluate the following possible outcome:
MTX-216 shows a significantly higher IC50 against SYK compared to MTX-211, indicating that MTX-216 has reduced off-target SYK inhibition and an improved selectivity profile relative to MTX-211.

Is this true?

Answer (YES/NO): NO